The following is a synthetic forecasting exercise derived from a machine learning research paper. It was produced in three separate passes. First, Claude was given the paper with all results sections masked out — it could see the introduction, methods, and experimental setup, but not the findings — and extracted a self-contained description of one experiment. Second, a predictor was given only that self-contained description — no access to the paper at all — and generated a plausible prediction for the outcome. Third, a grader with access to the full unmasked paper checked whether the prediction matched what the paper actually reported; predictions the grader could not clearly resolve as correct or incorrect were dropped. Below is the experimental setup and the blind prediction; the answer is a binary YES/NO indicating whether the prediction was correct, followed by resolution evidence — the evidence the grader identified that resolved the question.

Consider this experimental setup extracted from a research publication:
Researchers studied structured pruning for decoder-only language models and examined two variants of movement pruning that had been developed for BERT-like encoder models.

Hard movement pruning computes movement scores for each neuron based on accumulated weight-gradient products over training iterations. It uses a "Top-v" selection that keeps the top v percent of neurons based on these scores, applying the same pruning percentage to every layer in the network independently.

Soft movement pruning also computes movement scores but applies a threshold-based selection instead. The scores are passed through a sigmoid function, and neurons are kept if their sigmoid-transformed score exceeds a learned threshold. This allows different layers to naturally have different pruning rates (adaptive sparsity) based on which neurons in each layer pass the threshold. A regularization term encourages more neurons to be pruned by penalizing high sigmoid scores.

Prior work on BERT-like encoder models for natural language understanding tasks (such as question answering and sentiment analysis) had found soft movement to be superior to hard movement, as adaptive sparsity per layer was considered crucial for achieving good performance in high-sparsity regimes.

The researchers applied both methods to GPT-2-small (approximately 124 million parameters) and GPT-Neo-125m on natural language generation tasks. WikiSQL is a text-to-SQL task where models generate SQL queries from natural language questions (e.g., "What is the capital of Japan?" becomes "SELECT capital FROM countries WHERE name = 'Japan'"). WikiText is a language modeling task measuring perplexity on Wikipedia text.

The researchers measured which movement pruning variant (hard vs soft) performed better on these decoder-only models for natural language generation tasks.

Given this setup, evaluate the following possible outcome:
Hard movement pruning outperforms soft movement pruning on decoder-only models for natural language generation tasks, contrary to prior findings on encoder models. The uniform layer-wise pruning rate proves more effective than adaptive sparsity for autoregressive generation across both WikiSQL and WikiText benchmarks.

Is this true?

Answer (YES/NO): YES